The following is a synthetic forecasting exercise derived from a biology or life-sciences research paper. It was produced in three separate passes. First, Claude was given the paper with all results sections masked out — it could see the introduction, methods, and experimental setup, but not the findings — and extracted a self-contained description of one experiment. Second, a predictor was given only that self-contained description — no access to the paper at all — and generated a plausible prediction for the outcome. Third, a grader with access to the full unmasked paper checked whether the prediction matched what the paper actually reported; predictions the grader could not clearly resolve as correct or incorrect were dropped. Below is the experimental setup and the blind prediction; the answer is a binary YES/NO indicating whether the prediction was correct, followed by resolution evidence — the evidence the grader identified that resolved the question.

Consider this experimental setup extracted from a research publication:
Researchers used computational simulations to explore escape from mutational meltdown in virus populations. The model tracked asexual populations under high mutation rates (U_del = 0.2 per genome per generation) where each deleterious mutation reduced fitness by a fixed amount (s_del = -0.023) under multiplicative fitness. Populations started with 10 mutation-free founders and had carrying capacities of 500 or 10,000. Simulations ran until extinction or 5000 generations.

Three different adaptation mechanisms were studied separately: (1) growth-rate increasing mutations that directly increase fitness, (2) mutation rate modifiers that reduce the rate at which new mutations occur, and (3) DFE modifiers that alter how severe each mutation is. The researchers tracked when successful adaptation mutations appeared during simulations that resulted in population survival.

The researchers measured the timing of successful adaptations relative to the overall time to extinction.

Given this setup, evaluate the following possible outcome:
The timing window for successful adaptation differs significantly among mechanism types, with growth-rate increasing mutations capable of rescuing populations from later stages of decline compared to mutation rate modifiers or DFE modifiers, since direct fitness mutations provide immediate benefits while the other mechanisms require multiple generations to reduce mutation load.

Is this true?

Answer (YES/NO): NO